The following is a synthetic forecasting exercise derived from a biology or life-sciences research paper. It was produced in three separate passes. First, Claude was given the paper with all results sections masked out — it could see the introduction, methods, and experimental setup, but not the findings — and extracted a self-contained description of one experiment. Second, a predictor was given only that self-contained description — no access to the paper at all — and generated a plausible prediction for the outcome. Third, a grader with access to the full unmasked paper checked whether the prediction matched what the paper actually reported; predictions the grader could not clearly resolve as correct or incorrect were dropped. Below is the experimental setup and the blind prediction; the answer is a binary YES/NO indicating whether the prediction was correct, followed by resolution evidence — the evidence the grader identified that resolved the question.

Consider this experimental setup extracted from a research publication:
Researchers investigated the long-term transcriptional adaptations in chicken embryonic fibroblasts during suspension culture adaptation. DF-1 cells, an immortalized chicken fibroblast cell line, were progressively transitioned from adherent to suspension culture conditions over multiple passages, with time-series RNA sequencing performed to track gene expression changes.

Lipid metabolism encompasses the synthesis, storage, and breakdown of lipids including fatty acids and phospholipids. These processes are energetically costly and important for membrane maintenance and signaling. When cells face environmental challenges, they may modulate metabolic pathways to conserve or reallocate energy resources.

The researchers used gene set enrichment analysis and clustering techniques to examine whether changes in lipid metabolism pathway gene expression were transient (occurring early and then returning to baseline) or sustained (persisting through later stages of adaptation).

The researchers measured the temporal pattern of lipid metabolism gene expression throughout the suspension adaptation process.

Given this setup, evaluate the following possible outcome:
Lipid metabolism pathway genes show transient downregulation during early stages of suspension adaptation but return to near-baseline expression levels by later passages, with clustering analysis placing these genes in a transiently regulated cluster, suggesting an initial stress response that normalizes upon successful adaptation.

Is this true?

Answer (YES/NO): NO